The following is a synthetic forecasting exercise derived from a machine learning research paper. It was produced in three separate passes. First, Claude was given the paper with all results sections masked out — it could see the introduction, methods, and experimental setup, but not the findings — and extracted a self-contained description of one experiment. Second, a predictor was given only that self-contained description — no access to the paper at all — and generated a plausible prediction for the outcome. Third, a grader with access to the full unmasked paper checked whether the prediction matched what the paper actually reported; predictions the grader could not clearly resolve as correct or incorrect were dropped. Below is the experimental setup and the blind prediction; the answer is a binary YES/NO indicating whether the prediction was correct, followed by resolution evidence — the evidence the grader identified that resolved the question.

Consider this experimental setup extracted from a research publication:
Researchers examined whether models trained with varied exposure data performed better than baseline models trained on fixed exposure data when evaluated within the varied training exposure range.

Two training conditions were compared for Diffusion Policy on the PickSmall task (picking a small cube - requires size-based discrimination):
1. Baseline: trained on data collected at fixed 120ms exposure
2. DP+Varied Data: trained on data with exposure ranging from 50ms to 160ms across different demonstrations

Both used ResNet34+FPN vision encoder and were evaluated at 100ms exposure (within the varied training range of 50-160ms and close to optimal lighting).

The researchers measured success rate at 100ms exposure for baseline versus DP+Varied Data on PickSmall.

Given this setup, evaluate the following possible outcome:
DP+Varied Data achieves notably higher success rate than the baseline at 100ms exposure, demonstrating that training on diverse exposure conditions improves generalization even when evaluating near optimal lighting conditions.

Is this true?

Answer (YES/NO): NO